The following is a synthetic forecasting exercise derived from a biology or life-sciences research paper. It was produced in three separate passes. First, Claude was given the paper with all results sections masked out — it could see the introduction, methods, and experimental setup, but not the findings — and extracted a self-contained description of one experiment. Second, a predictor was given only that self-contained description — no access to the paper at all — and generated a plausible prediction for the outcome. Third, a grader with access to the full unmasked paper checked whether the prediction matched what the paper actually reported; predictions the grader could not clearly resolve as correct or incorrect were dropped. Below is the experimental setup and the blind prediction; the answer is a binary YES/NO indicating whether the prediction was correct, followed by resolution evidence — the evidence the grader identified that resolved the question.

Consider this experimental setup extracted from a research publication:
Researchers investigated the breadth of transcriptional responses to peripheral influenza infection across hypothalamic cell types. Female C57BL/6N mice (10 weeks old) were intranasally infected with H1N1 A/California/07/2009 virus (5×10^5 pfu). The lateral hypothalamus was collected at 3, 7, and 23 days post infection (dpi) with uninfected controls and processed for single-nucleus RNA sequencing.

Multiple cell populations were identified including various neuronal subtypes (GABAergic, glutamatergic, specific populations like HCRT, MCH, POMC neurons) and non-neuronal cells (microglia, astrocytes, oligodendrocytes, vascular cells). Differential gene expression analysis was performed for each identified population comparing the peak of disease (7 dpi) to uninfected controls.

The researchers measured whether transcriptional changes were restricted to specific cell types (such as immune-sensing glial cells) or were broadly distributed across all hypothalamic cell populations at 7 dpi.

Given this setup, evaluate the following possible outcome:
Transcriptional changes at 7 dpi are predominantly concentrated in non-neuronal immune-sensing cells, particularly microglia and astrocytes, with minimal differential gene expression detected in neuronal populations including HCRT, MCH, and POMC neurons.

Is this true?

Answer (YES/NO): NO